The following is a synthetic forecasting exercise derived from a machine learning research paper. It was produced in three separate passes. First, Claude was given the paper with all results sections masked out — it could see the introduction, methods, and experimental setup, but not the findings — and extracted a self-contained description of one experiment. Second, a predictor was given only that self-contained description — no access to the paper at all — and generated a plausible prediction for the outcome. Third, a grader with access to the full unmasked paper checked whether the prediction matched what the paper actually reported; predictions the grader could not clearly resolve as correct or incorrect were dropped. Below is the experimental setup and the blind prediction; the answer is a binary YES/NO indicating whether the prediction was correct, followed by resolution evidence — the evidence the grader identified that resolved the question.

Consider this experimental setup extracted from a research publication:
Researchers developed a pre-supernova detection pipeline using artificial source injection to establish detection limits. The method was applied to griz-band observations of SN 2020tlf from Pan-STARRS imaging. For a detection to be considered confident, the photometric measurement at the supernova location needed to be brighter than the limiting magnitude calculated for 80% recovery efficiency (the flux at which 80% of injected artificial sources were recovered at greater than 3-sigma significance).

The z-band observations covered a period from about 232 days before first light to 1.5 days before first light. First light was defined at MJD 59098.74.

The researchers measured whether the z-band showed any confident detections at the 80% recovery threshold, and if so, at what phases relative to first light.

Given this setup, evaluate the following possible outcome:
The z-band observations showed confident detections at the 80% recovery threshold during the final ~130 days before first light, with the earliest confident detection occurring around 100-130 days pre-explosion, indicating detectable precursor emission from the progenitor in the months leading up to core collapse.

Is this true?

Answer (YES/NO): NO